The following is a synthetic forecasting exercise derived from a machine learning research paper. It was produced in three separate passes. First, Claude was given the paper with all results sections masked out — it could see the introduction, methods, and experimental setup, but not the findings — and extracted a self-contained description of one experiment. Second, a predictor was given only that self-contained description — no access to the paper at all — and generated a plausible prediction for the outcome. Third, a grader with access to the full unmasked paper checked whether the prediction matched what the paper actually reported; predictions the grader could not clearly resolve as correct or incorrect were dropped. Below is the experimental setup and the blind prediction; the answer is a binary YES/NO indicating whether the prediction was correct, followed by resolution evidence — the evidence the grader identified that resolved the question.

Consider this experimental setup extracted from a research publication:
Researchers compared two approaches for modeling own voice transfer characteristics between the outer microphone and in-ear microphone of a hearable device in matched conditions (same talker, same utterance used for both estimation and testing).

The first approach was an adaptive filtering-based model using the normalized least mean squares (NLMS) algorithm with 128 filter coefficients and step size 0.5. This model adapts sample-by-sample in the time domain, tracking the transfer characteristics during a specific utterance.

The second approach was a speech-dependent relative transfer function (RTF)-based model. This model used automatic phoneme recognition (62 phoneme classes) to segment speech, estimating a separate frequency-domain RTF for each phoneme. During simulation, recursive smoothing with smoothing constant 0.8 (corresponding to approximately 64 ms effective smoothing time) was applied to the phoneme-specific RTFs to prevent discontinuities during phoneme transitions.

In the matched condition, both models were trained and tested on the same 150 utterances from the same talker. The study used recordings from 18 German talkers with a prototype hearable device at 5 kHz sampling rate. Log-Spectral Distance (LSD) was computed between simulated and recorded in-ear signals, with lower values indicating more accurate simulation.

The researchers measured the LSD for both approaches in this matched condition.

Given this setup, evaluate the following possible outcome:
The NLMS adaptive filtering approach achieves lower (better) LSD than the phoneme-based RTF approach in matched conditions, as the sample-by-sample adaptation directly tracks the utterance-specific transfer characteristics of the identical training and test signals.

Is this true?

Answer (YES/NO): YES